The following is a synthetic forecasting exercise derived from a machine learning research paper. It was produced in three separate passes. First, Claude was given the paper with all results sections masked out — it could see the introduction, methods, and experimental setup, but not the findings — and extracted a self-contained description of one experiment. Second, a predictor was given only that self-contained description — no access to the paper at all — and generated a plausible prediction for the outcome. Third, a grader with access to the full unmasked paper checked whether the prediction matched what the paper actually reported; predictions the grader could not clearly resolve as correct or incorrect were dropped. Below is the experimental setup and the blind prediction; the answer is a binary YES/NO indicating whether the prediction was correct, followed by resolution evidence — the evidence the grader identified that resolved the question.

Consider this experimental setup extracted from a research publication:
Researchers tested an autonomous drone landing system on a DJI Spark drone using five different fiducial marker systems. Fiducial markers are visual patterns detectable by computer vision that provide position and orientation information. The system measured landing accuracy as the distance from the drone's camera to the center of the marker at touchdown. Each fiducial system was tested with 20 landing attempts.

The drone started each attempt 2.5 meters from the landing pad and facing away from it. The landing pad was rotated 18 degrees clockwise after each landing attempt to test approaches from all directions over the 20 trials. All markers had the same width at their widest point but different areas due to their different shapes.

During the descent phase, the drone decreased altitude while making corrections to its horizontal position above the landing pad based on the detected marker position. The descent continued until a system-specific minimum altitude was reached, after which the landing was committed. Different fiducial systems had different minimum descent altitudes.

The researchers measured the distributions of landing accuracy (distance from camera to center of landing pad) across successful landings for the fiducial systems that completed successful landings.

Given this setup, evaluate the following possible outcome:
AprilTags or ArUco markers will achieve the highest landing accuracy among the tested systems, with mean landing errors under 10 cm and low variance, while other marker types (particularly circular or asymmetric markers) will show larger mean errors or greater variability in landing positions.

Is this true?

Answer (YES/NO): NO